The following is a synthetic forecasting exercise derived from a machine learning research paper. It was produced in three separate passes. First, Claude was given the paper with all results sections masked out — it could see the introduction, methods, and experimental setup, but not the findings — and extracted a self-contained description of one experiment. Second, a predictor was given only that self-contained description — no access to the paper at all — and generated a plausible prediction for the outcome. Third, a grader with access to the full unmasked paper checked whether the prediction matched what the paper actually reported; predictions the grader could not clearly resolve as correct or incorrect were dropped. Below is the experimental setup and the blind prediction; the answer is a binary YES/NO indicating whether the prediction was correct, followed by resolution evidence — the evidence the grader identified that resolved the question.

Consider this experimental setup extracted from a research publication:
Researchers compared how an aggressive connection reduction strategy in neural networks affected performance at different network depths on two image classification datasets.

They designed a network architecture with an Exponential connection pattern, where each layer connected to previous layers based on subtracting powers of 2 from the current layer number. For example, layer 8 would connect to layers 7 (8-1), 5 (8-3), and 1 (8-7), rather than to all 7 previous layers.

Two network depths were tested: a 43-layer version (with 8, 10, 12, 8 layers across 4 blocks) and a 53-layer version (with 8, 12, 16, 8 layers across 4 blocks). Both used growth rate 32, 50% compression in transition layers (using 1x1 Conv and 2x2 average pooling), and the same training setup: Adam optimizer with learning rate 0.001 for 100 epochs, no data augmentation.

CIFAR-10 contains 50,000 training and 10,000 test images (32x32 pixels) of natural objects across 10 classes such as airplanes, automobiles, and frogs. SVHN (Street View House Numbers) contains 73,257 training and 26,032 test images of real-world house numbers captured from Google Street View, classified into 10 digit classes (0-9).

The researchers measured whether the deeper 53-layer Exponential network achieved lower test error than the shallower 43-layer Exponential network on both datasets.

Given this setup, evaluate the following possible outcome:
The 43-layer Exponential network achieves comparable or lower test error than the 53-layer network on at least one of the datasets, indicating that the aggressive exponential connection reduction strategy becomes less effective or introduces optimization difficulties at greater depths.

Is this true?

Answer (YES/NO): YES